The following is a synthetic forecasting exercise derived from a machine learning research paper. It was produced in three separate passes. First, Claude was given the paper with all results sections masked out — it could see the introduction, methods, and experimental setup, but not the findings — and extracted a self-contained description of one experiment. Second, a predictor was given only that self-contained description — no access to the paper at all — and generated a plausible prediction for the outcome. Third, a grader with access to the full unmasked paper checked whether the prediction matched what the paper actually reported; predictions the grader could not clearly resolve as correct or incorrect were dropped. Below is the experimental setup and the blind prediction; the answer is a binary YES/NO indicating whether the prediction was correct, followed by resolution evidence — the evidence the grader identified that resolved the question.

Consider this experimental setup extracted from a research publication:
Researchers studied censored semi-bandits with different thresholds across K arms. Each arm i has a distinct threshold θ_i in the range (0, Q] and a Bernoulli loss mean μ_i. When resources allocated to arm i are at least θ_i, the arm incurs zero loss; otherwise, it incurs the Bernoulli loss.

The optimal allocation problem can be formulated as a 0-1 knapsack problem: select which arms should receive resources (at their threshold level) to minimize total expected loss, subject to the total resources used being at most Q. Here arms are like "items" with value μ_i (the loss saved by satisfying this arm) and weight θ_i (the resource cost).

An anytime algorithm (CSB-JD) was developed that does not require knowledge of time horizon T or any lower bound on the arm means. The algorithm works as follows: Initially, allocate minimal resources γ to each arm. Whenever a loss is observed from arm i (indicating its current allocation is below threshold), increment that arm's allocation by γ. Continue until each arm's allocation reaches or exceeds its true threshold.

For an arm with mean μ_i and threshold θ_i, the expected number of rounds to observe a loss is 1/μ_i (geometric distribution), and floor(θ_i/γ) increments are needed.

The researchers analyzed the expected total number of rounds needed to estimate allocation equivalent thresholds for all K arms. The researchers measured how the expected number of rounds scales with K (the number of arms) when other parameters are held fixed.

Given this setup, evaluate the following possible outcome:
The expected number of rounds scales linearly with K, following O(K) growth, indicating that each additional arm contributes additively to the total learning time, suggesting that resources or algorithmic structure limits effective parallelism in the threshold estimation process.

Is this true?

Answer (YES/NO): YES